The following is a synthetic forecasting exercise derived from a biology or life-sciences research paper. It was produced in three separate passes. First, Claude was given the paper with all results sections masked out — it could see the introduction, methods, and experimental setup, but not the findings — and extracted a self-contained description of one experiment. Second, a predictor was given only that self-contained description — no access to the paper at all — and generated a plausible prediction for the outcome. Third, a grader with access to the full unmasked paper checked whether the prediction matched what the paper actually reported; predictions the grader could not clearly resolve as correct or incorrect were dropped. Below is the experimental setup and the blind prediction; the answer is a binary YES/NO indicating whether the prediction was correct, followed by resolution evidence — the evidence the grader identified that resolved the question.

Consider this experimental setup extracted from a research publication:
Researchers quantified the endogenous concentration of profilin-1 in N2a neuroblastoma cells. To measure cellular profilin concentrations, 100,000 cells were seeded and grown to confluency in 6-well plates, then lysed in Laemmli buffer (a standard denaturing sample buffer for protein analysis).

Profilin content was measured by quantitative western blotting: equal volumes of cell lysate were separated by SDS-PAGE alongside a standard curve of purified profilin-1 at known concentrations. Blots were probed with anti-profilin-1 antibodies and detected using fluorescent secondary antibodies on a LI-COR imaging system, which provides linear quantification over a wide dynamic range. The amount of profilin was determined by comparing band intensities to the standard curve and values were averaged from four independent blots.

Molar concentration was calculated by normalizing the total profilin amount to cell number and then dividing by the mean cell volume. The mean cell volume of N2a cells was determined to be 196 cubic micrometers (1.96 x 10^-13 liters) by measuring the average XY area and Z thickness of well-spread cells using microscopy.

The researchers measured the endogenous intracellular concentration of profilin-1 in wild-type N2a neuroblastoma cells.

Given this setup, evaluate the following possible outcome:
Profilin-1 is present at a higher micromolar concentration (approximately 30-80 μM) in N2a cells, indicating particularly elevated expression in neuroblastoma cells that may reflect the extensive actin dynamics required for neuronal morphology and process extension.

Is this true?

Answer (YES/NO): NO